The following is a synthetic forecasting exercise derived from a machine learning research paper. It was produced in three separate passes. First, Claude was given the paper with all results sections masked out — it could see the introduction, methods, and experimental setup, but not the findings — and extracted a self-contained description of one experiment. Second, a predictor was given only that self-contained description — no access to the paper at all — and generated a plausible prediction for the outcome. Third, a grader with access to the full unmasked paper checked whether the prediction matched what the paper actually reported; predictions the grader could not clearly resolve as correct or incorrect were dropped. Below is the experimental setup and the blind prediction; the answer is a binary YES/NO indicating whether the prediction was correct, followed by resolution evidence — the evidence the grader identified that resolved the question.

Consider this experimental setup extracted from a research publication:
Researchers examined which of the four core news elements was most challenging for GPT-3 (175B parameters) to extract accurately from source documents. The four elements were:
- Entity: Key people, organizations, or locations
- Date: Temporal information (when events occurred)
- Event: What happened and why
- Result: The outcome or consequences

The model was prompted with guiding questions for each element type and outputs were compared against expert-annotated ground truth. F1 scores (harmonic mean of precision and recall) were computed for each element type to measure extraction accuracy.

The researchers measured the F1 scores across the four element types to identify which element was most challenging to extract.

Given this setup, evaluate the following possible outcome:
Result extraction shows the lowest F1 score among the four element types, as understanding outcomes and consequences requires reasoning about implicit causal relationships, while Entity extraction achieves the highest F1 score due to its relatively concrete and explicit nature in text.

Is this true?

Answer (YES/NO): NO